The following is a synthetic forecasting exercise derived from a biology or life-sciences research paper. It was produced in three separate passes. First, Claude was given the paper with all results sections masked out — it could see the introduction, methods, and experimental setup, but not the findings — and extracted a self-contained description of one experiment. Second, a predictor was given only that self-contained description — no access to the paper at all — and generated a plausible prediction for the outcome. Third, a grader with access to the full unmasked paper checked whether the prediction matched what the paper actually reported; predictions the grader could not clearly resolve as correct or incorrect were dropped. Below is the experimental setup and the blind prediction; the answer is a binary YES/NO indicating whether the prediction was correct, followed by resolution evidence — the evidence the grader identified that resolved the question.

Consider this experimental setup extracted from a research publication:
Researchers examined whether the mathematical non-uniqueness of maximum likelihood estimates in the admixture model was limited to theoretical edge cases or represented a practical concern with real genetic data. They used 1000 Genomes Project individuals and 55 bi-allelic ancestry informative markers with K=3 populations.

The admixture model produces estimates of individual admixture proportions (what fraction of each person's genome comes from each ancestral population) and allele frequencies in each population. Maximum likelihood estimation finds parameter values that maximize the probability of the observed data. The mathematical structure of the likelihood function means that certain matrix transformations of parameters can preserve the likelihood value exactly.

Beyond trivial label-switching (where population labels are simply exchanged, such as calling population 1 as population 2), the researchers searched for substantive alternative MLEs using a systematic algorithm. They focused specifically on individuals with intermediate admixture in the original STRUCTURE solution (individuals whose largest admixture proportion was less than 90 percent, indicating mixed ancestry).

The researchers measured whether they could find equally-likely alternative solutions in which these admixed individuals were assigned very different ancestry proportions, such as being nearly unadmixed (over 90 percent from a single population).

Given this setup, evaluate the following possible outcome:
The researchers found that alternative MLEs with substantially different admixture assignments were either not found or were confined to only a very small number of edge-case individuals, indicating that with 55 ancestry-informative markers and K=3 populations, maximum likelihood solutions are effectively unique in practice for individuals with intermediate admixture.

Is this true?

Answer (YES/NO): NO